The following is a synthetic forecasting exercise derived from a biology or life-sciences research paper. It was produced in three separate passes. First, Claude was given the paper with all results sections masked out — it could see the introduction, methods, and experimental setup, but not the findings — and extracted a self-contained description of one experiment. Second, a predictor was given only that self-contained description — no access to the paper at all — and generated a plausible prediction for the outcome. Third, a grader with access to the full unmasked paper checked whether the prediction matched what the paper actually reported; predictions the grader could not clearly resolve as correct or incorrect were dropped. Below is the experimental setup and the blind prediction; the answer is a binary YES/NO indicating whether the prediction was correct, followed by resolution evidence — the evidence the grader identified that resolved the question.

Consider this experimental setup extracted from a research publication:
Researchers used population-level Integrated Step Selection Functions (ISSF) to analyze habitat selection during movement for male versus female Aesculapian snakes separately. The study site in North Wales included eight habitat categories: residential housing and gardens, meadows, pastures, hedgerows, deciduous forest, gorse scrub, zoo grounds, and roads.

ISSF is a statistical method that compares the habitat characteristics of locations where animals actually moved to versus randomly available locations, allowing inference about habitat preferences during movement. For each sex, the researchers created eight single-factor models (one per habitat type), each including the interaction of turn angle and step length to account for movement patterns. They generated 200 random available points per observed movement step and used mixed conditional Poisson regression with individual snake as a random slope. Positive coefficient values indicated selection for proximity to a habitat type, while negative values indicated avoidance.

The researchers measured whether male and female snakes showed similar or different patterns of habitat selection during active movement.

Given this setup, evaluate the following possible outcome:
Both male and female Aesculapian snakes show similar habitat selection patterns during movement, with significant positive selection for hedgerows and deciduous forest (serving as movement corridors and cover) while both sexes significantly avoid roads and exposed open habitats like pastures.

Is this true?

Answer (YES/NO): NO